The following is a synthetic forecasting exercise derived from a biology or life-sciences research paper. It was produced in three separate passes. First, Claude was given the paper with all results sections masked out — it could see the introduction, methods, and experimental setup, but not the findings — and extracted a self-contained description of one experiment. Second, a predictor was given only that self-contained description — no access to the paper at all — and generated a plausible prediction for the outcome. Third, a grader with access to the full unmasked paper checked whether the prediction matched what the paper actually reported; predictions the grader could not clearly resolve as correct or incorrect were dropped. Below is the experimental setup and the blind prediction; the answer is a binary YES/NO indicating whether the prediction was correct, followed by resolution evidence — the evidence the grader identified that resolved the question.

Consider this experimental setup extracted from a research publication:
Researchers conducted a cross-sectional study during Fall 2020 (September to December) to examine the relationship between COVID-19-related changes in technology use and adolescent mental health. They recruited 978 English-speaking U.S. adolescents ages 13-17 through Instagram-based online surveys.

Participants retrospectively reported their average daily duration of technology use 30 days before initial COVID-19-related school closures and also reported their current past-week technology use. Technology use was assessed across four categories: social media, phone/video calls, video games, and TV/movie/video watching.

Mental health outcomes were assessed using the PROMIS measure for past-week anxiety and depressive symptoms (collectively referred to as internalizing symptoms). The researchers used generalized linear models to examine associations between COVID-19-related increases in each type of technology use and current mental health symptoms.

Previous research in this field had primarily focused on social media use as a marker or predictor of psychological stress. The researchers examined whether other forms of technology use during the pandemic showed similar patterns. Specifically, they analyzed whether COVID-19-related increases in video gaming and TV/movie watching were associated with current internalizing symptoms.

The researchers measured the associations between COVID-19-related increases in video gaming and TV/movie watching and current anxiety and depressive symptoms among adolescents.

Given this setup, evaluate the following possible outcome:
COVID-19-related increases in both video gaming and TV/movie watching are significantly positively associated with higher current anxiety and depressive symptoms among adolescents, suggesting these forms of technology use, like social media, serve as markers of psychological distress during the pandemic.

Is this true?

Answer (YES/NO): NO